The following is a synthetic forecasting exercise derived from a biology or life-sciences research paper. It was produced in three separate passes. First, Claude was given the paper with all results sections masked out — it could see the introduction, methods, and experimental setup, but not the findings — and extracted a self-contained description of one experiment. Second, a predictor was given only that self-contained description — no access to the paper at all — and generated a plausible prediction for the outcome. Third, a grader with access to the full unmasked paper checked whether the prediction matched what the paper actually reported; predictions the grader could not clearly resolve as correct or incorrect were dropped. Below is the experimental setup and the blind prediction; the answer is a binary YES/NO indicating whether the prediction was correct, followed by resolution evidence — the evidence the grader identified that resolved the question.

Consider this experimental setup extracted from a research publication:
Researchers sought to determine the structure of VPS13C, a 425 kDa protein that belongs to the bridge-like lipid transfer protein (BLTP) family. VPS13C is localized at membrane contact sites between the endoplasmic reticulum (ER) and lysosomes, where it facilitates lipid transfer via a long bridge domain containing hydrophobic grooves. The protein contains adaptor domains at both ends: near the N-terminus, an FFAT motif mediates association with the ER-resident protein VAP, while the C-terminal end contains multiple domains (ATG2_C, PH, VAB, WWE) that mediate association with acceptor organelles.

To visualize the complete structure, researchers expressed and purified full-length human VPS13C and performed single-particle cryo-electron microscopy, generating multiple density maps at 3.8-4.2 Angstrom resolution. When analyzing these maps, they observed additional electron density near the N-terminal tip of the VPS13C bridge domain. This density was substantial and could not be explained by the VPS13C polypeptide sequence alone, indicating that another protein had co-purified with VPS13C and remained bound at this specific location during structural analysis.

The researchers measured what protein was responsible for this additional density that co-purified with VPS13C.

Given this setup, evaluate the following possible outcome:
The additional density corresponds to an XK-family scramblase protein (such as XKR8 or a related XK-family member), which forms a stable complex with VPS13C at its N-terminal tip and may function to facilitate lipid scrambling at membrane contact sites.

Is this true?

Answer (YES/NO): NO